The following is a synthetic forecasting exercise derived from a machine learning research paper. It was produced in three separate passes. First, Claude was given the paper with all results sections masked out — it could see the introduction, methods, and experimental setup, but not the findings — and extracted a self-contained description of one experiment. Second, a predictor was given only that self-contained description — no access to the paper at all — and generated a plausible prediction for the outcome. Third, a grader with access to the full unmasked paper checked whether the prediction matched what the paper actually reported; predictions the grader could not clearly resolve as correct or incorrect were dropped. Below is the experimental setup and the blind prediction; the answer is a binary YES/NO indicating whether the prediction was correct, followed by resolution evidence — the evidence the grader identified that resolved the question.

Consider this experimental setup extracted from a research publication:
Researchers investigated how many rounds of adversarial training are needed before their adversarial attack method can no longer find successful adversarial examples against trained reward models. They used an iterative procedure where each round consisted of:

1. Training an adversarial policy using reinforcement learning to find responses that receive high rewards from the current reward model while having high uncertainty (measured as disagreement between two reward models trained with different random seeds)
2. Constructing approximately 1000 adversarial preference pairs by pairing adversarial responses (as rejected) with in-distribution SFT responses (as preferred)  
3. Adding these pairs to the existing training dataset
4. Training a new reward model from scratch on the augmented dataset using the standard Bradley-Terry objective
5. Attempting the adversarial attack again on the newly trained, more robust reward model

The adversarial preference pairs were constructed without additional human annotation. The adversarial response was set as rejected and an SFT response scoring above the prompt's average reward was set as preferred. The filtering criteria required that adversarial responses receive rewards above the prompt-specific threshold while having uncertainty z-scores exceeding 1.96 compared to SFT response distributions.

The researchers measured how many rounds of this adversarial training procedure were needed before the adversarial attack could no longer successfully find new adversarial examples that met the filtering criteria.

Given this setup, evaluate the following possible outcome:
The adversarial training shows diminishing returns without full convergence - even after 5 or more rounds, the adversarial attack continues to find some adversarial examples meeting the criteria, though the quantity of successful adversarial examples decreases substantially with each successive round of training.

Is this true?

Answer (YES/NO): NO